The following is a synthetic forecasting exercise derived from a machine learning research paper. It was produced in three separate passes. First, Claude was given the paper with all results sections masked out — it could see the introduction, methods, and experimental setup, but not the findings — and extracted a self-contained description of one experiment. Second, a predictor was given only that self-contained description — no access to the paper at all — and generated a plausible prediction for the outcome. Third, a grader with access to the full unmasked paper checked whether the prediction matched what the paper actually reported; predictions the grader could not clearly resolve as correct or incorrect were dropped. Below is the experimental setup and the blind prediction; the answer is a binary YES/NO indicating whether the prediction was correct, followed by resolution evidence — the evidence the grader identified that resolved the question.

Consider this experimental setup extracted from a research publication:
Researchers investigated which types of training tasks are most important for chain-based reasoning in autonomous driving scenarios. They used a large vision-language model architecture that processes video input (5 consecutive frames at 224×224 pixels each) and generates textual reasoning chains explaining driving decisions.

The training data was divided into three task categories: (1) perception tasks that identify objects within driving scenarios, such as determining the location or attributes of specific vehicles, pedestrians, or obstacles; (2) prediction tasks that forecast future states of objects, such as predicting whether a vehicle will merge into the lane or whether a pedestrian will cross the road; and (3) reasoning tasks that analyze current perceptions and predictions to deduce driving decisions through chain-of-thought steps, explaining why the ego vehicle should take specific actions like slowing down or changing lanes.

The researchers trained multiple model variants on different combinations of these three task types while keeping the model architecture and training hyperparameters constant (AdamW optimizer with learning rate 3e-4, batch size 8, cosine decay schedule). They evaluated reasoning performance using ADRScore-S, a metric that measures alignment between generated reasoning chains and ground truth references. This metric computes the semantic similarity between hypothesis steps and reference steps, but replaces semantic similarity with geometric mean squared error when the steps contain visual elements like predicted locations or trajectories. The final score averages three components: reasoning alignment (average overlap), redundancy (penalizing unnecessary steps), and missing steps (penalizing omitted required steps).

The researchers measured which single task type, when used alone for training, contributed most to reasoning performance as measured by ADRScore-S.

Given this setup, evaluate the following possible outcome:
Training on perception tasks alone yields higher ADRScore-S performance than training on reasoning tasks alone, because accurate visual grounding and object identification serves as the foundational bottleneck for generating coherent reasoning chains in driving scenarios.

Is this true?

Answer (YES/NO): NO